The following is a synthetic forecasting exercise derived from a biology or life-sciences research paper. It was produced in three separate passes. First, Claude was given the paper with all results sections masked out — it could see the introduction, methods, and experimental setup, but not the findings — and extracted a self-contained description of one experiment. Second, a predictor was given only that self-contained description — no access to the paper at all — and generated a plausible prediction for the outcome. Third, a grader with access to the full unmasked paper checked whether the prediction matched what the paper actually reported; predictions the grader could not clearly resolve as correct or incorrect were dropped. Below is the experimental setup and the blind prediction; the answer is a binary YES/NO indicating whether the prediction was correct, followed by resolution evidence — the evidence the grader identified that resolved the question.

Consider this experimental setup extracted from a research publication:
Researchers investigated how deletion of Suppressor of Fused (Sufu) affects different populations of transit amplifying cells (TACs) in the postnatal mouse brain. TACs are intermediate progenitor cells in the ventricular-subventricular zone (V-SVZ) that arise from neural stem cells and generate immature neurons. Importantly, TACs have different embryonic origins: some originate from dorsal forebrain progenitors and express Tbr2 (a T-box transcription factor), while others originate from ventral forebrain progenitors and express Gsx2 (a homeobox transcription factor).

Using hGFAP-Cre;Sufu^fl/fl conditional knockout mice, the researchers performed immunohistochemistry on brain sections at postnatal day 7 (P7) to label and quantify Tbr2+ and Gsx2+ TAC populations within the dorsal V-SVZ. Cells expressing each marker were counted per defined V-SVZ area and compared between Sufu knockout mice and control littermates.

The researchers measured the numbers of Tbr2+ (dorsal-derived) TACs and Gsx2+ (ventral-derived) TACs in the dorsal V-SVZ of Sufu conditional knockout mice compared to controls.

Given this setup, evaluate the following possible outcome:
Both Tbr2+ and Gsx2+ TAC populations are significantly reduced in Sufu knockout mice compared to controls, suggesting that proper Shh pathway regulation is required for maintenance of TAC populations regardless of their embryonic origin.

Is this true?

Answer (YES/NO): NO